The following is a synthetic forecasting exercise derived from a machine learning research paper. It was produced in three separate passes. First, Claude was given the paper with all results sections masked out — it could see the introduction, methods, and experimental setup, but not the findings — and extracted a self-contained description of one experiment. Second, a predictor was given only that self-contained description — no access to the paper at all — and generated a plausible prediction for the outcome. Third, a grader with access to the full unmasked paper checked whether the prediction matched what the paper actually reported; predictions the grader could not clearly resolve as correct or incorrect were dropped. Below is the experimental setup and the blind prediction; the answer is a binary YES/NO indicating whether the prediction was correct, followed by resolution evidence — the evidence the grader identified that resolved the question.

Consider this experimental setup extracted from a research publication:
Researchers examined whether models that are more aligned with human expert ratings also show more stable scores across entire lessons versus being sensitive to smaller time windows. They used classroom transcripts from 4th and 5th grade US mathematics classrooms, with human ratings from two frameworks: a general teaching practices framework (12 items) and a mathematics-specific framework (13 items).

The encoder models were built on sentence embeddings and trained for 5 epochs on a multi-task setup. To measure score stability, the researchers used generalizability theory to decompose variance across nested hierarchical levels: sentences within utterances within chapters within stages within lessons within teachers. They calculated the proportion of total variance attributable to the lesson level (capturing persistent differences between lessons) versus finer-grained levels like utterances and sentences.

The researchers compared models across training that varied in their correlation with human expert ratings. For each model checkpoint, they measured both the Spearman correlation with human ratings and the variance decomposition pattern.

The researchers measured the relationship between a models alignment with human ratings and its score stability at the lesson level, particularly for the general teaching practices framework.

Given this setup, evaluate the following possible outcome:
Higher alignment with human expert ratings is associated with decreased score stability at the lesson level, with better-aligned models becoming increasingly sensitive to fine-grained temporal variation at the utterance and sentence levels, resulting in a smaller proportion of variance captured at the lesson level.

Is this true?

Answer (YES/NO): NO